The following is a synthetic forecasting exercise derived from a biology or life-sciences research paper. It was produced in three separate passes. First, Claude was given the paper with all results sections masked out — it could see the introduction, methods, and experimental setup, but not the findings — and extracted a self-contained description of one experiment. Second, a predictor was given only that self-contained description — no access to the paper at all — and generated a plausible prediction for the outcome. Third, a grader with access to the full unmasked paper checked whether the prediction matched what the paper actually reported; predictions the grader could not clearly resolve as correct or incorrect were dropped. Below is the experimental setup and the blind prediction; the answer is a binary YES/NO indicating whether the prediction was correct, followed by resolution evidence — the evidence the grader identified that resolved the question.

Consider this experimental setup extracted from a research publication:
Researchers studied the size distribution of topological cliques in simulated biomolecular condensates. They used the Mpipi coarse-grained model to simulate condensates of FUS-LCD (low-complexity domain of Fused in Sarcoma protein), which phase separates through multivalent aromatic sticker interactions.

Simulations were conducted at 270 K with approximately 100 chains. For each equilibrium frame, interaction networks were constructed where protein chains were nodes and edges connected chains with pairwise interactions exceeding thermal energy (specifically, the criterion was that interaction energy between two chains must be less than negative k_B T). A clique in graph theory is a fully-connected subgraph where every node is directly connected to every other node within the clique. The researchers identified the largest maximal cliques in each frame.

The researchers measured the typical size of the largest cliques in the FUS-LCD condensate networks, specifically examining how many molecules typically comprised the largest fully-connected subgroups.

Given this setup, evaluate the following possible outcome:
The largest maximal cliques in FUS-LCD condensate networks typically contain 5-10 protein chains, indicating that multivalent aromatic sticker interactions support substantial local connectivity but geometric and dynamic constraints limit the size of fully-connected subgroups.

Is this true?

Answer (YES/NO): YES